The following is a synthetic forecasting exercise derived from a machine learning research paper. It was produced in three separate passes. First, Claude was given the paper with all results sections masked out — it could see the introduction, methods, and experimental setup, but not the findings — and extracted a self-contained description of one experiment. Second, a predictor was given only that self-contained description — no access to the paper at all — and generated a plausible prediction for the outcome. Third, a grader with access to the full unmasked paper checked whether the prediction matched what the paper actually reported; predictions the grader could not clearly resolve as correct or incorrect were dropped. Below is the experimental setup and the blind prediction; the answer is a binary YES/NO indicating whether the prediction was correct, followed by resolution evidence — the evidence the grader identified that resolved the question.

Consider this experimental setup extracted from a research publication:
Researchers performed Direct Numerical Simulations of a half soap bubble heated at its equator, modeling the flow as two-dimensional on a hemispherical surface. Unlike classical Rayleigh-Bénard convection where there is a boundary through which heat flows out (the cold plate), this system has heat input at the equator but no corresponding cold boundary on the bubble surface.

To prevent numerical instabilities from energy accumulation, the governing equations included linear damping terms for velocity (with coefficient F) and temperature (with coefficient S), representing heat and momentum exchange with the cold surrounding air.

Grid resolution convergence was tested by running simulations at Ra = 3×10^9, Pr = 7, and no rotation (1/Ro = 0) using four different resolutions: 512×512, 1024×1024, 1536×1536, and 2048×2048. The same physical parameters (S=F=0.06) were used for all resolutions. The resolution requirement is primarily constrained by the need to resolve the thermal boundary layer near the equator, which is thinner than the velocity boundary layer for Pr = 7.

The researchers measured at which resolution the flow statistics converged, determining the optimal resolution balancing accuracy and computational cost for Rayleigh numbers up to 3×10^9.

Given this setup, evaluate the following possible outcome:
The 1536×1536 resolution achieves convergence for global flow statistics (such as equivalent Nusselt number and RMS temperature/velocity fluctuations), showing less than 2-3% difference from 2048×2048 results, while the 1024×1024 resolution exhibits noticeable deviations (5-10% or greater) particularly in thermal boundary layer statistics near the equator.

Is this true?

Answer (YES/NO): NO